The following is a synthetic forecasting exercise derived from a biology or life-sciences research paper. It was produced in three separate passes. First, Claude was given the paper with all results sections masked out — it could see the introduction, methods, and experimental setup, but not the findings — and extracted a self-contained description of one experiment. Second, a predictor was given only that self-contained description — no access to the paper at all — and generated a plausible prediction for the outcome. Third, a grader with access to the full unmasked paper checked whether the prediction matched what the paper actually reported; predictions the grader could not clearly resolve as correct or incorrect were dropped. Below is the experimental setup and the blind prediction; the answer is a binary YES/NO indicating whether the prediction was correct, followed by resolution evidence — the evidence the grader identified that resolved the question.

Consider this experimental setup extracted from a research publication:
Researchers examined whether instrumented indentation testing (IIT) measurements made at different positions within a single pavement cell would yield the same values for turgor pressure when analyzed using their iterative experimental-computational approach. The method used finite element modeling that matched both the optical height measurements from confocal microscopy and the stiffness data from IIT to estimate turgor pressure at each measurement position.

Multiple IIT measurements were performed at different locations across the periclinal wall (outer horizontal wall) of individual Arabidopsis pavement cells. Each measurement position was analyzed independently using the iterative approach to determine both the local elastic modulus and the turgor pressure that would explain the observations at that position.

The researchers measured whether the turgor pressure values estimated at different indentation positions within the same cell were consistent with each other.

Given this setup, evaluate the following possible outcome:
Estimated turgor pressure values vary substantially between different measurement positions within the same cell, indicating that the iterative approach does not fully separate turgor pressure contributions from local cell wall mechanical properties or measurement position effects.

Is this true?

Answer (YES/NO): NO